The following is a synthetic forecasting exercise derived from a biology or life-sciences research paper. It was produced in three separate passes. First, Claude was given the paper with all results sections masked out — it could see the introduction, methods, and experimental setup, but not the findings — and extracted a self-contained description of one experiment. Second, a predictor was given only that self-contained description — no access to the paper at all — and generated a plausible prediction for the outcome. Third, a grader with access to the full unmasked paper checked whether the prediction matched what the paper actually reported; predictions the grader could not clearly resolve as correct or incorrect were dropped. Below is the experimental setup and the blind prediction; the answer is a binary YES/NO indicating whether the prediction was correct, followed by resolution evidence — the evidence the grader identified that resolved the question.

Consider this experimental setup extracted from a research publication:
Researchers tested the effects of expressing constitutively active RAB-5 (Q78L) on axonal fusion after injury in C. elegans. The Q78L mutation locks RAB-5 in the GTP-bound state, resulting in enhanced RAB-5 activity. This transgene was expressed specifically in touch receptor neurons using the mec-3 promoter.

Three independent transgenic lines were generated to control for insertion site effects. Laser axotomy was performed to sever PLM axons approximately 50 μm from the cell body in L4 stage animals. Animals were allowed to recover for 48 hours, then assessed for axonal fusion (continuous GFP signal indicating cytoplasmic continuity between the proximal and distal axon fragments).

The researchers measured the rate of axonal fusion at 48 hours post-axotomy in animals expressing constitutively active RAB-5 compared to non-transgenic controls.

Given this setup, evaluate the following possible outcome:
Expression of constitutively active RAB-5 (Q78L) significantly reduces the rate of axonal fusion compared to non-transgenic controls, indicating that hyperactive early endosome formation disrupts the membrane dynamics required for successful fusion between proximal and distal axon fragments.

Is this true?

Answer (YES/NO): NO